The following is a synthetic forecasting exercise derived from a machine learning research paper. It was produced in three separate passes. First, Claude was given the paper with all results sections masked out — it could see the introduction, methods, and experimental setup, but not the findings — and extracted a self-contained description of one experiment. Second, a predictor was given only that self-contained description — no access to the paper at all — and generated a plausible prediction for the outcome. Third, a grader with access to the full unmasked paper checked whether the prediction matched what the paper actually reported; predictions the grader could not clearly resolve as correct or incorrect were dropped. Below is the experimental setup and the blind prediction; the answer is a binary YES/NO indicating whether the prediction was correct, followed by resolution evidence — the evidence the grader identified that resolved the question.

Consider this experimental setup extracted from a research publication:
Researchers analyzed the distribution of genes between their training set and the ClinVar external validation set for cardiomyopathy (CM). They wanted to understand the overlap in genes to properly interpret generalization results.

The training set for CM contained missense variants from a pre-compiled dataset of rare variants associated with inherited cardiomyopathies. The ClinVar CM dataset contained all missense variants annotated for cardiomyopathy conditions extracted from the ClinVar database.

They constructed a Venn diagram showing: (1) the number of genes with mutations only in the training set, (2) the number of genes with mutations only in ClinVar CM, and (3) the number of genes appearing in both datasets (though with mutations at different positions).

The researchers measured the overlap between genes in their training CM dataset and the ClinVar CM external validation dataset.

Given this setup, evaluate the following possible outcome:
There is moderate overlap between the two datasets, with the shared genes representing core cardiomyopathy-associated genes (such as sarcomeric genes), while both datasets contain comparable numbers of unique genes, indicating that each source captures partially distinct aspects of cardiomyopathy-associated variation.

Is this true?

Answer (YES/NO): NO